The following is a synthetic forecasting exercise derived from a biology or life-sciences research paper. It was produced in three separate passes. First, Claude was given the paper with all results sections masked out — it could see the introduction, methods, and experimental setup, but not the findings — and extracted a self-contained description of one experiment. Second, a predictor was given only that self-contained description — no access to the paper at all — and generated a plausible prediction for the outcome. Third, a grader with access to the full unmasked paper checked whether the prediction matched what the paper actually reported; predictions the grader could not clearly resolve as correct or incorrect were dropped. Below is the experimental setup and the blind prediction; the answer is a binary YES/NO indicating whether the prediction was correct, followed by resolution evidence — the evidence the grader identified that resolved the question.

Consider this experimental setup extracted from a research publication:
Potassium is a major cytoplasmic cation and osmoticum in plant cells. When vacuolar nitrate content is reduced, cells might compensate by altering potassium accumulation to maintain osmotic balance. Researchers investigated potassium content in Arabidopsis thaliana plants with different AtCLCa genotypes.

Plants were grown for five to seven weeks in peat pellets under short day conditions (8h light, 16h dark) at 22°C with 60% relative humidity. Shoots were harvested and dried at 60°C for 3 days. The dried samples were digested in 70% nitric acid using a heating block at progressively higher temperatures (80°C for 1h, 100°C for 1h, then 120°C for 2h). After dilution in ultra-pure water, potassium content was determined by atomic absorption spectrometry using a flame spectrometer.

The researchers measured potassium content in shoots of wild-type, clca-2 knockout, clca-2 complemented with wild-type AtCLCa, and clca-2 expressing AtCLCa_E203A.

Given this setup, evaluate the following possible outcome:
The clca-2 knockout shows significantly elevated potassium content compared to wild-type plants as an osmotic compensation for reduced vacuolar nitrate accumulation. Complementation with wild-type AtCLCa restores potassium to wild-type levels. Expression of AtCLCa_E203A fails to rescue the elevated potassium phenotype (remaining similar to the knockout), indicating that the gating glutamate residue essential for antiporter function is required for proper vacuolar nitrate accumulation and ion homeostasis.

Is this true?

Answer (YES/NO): NO